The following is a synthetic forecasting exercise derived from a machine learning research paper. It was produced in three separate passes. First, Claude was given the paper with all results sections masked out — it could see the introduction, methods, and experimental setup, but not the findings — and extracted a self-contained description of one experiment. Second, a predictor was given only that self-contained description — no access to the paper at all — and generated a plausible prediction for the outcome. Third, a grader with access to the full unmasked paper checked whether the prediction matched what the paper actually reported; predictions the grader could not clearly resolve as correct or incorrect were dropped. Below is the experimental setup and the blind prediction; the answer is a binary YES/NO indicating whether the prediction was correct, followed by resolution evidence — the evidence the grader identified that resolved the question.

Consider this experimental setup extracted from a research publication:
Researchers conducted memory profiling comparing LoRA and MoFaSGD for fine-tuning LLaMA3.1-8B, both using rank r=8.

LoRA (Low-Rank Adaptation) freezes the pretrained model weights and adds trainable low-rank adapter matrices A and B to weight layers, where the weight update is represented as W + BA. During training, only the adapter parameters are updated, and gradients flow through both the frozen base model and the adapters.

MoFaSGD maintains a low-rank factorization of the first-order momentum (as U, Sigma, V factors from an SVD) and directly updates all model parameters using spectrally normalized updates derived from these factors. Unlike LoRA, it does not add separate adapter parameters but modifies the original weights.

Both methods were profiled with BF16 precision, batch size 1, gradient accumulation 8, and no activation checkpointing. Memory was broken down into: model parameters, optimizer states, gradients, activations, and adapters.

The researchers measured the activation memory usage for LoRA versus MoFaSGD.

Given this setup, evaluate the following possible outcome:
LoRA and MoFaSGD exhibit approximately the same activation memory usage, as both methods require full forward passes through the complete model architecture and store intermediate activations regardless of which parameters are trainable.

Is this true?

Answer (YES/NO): NO